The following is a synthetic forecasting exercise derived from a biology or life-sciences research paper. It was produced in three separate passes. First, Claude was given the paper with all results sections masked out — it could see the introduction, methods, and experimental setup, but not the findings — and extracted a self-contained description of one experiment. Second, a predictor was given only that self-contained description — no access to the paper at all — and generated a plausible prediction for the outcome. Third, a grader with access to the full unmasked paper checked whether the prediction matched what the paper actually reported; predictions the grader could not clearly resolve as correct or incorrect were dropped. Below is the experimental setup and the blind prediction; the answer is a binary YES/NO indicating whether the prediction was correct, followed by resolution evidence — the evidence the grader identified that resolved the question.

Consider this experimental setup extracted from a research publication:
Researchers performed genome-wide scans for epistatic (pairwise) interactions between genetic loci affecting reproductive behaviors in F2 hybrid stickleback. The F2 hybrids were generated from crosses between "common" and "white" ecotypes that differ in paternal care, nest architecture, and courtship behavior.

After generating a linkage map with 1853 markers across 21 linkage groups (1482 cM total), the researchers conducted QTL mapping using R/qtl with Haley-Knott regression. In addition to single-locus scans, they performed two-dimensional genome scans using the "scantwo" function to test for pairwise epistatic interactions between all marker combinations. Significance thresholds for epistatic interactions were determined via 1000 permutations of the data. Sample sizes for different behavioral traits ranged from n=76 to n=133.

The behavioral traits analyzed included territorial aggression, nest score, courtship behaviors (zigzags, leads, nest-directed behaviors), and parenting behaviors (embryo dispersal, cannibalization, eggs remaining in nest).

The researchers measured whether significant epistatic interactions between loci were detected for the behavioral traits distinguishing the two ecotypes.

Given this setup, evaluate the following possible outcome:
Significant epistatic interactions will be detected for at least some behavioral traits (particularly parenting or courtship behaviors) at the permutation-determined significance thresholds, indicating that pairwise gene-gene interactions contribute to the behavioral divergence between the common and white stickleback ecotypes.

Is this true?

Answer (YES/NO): NO